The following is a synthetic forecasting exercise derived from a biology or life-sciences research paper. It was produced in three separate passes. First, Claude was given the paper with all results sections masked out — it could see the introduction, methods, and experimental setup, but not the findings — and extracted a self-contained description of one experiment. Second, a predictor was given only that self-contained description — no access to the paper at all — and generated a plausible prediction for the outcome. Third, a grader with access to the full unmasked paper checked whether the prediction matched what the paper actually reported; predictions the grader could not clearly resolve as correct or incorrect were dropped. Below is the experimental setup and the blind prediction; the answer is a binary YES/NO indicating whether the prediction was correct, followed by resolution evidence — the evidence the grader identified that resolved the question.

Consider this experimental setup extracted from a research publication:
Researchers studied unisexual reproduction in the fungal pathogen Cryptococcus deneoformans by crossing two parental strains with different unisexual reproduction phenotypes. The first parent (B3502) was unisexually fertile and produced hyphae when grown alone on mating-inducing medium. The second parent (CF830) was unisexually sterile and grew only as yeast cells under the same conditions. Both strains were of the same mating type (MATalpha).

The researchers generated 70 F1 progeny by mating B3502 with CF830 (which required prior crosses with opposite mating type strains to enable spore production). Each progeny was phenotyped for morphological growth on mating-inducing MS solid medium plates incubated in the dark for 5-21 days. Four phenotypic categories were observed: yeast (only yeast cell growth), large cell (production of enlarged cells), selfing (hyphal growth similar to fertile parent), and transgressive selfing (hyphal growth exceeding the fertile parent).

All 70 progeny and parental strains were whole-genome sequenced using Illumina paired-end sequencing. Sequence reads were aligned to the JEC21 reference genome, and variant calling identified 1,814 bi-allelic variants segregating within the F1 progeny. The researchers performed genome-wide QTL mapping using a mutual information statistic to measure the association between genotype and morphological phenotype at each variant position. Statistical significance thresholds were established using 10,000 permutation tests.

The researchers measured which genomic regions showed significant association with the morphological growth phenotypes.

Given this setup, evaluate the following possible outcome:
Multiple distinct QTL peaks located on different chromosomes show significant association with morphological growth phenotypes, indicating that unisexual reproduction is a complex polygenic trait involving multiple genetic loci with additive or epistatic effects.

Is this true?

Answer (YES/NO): YES